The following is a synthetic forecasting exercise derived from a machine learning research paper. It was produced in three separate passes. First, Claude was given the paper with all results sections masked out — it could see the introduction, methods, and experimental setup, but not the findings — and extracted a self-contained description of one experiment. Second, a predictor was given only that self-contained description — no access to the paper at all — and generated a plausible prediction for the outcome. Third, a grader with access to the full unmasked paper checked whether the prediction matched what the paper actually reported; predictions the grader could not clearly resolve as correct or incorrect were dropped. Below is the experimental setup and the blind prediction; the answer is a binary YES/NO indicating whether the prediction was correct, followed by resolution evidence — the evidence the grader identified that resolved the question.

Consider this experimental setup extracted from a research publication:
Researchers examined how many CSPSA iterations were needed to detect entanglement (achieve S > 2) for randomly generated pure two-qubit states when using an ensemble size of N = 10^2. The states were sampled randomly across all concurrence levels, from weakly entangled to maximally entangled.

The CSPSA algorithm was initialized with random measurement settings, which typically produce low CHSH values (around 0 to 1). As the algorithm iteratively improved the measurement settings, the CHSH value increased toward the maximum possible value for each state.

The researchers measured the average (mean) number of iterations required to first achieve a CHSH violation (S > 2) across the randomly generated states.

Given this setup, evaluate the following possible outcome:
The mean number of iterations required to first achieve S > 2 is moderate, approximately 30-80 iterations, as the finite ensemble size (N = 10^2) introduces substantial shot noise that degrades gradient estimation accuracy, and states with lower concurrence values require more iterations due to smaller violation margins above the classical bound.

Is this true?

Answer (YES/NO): NO